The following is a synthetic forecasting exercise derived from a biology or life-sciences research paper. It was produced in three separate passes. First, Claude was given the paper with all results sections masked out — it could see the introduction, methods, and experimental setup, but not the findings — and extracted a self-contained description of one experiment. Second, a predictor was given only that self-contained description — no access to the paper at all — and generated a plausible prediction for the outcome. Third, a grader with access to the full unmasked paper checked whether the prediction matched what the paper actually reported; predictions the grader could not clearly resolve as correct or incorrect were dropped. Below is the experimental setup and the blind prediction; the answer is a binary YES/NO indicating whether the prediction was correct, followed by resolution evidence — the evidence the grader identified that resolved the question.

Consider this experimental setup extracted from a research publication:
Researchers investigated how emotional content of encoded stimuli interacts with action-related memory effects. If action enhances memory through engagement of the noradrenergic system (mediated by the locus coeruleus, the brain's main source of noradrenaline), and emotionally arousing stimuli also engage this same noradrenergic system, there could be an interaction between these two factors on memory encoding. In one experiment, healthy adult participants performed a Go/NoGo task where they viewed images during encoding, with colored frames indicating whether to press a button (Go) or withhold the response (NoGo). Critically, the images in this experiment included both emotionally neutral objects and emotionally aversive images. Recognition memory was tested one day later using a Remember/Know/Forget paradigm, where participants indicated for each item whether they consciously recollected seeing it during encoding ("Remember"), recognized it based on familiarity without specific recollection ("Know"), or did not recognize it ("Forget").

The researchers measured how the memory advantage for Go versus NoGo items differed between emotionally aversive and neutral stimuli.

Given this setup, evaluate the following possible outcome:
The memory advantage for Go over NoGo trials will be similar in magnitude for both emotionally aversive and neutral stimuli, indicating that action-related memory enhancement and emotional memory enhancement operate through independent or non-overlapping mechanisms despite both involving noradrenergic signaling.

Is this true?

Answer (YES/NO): NO